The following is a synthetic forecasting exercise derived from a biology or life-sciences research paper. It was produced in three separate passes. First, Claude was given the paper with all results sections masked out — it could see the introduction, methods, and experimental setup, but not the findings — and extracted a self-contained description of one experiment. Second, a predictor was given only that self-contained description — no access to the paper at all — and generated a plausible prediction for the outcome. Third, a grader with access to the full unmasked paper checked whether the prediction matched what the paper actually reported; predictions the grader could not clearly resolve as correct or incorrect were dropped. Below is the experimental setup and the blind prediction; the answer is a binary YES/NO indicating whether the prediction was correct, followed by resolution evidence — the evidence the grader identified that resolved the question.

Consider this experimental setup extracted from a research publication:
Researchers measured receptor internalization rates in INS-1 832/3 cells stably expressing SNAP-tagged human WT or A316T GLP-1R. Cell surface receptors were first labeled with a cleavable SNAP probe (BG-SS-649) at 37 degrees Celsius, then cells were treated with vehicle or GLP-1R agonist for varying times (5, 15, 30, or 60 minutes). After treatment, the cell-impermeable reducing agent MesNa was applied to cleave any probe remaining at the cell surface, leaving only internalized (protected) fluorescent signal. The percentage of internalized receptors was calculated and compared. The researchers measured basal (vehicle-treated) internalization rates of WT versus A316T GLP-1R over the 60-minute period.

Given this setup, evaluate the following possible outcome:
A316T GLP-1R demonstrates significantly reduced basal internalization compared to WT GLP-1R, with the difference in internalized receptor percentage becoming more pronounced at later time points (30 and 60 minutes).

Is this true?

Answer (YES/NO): NO